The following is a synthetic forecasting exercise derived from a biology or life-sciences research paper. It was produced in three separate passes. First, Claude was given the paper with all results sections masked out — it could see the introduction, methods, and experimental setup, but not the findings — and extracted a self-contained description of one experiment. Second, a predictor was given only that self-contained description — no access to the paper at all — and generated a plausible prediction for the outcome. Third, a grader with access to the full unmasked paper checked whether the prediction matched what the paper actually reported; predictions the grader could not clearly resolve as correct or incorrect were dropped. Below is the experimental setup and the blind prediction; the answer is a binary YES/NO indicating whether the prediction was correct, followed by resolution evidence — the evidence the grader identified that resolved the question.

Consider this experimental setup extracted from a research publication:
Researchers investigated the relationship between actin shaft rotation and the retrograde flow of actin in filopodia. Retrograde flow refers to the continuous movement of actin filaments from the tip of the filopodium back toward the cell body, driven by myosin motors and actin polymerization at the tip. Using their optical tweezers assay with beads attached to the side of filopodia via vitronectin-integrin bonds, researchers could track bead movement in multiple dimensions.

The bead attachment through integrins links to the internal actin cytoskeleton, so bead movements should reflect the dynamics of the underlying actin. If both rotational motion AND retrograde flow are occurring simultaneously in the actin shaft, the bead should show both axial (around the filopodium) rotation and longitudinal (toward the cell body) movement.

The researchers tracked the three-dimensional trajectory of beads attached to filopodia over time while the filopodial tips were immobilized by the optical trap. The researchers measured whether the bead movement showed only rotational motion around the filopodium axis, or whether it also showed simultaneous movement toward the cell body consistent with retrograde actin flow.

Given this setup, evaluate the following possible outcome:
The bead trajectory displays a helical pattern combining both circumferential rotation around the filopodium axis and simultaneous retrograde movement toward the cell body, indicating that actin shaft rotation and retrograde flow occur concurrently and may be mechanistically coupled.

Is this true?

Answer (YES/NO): YES